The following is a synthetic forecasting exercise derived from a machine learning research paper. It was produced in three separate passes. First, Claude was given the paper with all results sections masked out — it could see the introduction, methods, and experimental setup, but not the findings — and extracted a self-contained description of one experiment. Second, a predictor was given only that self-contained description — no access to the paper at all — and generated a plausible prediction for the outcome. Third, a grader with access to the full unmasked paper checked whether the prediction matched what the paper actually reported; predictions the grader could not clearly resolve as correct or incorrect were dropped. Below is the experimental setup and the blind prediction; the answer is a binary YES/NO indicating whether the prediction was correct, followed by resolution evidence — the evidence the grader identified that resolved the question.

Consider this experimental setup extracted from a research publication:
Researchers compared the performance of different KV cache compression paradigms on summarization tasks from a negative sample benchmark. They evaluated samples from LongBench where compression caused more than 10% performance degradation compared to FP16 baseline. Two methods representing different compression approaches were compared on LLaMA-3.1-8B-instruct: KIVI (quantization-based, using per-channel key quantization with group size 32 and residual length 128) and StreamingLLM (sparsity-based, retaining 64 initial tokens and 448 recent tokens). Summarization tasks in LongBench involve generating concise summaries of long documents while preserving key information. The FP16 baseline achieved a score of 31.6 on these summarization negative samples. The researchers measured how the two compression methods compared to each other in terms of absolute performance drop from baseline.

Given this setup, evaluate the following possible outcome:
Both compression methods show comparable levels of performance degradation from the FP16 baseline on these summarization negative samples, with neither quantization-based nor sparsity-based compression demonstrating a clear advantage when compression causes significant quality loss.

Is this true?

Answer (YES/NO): YES